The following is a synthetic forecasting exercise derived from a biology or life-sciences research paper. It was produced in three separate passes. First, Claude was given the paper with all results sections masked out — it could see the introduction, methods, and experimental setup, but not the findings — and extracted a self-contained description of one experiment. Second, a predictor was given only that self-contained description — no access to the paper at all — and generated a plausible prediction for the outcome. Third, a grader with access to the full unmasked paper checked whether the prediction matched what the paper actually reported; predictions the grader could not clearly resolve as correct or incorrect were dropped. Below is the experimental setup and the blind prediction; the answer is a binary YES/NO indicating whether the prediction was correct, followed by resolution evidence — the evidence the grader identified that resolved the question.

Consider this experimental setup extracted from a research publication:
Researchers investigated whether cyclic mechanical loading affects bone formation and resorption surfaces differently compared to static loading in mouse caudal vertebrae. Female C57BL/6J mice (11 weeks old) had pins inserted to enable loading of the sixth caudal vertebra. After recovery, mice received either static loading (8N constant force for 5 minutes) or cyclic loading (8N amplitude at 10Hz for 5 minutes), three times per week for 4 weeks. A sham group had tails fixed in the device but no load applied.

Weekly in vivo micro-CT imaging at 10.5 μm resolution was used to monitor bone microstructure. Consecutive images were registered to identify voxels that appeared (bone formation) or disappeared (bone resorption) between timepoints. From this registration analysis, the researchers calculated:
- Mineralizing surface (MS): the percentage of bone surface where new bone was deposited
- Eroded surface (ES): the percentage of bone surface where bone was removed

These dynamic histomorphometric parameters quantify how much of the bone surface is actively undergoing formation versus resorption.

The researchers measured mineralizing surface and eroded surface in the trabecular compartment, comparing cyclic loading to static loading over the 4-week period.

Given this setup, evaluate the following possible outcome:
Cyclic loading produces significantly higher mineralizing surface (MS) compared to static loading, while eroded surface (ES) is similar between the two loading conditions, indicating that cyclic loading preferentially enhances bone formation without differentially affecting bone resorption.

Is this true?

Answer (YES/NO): NO